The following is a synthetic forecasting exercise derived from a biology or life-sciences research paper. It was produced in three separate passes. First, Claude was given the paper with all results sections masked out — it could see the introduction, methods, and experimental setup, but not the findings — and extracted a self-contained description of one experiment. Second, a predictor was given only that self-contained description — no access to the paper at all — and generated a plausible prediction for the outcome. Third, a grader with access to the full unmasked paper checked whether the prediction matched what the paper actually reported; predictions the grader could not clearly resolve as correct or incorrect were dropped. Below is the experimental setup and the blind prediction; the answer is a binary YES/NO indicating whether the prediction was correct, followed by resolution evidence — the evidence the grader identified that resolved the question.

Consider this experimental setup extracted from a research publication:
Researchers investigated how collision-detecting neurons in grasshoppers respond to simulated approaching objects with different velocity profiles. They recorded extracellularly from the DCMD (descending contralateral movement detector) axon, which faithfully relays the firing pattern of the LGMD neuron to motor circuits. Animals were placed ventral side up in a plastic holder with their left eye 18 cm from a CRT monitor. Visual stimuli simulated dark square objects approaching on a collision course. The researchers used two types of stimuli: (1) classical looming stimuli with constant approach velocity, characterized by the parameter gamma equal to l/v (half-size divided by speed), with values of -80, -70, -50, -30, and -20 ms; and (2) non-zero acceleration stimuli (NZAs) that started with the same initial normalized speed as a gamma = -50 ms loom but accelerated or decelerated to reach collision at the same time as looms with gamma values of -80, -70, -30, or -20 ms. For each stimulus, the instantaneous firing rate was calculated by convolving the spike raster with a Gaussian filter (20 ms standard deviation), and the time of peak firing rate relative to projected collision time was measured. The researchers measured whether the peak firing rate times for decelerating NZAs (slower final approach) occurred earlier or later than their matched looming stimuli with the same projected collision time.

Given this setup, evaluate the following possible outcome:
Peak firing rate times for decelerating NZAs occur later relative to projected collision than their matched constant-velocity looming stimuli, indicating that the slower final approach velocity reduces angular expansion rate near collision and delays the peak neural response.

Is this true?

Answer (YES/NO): NO